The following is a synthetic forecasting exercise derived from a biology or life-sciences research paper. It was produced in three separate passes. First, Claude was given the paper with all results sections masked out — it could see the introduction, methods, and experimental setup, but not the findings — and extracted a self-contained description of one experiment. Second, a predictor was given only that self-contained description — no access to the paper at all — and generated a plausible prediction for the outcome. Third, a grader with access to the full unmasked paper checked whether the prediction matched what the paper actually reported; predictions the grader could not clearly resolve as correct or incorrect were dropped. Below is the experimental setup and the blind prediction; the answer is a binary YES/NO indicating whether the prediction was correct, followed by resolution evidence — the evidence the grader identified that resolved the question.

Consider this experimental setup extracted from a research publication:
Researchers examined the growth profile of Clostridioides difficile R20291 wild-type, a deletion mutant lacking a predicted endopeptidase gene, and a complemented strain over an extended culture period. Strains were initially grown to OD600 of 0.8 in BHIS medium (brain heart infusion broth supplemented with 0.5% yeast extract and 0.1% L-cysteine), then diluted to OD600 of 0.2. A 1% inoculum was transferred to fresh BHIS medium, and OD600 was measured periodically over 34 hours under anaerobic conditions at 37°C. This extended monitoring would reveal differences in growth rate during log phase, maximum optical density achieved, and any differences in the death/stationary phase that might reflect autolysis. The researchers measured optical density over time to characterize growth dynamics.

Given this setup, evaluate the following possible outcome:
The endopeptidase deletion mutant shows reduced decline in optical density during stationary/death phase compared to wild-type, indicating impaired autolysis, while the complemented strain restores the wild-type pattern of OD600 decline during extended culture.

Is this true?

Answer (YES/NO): NO